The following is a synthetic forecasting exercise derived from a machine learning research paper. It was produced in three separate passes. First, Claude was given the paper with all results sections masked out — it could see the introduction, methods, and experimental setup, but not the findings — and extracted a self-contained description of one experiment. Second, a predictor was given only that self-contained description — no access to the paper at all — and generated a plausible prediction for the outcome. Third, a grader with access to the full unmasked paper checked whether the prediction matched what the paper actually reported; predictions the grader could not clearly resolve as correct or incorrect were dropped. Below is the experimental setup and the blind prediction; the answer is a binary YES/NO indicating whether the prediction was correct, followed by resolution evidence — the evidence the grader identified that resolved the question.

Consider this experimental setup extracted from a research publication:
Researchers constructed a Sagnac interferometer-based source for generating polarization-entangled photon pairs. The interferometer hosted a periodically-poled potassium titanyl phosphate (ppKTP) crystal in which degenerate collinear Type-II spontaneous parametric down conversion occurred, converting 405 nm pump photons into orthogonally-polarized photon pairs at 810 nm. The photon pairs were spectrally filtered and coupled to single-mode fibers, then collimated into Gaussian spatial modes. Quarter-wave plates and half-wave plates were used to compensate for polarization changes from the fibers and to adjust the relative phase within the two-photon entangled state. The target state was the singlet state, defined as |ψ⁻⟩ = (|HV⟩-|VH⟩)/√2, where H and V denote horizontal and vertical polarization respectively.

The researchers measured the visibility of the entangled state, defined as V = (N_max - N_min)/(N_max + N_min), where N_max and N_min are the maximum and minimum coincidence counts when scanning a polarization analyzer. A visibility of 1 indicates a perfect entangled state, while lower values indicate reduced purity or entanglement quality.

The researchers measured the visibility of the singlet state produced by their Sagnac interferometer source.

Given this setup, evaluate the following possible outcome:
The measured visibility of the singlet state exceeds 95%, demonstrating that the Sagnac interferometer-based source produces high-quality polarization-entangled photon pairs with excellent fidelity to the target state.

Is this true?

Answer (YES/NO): YES